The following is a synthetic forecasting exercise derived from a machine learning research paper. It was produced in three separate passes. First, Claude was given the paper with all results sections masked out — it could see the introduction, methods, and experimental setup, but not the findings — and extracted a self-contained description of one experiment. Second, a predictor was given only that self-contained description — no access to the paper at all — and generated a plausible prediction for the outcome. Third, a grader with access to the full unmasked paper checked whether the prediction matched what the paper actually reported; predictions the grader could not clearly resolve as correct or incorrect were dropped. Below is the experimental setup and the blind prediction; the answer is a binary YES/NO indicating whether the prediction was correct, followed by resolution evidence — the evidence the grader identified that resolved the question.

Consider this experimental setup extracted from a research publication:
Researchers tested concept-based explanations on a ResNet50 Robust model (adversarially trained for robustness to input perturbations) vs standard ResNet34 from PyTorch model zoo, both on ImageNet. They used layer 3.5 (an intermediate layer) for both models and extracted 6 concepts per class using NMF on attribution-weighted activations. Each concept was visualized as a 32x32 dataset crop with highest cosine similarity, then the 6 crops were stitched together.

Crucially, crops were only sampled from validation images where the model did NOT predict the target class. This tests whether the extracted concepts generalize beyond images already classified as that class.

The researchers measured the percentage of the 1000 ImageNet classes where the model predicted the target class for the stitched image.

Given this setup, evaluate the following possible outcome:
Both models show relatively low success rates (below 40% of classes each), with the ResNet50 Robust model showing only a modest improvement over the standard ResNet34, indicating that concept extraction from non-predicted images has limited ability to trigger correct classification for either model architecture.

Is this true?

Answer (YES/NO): NO